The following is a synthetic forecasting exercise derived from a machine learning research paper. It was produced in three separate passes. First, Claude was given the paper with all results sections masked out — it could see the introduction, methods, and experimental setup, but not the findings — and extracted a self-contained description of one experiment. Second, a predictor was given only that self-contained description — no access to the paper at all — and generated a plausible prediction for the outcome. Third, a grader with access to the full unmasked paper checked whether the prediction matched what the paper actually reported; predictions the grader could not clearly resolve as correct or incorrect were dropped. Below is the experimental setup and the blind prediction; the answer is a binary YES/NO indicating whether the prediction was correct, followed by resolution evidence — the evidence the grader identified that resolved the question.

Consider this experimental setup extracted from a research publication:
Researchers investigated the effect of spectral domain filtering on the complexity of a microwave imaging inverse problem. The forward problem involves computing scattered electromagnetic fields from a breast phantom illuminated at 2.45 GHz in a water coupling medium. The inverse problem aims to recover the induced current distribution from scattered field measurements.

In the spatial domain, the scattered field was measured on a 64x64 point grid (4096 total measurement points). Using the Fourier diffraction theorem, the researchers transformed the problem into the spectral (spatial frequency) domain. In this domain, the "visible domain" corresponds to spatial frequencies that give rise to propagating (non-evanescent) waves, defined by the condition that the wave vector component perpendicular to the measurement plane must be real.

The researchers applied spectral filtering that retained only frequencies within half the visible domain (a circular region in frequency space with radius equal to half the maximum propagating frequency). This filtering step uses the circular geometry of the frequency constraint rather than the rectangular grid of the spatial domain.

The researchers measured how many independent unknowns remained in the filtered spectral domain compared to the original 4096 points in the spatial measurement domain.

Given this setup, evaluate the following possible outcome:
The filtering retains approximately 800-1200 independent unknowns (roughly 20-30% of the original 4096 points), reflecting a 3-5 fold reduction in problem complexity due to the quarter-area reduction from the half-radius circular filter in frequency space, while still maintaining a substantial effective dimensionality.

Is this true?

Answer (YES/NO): NO